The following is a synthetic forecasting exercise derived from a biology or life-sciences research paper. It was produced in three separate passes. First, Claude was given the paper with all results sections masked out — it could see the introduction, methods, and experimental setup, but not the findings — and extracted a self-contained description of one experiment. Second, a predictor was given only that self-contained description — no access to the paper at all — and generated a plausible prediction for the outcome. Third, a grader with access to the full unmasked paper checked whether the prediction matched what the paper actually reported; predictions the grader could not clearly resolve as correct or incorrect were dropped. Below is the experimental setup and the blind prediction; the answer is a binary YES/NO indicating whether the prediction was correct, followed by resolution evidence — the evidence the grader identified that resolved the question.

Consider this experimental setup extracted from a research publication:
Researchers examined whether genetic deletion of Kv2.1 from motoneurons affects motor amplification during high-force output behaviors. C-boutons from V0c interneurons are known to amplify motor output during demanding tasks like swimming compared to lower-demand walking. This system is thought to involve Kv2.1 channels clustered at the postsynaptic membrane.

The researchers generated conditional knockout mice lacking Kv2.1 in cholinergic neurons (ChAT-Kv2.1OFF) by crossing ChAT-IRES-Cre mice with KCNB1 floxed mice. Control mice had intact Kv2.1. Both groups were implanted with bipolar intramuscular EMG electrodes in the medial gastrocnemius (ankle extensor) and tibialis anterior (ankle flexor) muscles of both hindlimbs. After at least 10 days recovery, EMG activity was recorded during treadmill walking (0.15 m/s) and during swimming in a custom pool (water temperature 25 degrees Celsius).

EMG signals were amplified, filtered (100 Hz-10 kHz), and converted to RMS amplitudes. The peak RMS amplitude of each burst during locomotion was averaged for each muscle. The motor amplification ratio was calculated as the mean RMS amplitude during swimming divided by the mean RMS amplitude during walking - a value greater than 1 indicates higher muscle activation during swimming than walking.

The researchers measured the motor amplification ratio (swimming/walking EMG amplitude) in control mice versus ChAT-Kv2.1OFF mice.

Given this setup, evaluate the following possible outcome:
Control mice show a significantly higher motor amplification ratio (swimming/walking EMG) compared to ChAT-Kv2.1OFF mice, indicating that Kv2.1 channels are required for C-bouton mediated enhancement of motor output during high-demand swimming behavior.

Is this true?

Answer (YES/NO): NO